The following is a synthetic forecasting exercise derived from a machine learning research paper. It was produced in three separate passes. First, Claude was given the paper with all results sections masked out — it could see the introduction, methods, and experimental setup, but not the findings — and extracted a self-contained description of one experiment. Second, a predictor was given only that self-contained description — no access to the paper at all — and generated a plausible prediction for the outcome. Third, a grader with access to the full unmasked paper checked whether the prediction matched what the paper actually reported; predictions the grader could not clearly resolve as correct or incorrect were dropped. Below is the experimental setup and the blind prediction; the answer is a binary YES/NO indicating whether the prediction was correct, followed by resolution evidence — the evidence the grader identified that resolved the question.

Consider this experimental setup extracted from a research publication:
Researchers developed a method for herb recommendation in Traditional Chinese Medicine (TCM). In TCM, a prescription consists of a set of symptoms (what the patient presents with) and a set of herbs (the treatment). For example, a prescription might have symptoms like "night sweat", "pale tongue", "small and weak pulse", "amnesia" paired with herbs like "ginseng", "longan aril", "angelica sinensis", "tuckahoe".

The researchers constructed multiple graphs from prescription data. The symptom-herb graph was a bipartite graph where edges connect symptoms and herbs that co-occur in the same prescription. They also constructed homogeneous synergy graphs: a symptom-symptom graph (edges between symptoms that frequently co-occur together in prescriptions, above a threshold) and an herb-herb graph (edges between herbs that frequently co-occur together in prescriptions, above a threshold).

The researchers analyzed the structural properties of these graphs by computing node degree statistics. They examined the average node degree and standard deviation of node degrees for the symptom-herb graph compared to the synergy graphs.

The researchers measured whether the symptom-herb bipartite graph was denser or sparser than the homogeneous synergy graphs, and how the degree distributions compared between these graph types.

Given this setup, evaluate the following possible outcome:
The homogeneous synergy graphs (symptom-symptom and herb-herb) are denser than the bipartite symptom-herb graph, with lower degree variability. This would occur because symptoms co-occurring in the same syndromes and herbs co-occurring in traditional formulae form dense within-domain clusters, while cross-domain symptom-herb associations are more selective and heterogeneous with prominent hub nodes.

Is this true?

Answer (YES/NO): NO